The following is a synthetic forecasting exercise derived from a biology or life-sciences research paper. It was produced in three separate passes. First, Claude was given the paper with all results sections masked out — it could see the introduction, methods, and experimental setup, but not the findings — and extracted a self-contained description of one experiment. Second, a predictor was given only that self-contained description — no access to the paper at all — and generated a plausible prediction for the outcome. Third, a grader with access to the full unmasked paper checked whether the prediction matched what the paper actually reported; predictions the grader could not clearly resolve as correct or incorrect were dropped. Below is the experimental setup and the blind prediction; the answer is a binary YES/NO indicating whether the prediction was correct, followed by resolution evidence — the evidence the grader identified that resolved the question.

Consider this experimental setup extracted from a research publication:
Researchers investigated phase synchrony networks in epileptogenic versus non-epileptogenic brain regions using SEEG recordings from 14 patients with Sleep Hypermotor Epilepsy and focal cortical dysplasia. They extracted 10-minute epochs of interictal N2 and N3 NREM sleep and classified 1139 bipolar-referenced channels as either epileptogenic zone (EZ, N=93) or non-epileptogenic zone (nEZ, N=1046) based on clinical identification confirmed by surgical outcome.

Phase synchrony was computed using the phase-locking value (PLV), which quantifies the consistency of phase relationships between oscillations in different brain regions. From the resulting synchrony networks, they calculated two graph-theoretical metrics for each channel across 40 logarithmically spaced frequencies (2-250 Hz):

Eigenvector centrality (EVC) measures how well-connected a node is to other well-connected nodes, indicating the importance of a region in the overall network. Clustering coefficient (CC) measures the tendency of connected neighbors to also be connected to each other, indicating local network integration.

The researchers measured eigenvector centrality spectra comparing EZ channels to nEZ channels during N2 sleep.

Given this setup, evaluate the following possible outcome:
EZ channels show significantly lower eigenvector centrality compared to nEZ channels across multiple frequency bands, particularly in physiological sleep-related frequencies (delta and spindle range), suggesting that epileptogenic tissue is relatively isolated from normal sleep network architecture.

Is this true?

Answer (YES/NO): NO